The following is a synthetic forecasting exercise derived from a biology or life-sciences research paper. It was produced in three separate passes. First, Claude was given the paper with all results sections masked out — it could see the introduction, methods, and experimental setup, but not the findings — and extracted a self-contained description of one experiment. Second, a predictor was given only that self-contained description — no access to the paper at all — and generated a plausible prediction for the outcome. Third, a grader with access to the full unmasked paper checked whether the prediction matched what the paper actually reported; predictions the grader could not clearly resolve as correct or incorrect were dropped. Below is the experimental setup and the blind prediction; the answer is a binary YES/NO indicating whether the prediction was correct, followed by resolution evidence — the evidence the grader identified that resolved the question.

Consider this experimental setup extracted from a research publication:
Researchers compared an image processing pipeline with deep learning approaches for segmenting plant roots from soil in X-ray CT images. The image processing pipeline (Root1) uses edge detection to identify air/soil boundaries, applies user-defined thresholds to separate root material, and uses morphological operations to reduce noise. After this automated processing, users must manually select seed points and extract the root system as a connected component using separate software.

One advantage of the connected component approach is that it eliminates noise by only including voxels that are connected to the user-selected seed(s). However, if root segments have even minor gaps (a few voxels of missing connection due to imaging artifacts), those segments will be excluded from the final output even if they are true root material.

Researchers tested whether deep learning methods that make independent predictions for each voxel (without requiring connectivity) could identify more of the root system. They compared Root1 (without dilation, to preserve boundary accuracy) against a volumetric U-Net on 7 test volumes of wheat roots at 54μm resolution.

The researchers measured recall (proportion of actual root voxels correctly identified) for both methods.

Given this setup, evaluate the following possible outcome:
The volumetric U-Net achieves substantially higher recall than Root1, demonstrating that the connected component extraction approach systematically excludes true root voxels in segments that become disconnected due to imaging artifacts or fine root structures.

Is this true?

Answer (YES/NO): YES